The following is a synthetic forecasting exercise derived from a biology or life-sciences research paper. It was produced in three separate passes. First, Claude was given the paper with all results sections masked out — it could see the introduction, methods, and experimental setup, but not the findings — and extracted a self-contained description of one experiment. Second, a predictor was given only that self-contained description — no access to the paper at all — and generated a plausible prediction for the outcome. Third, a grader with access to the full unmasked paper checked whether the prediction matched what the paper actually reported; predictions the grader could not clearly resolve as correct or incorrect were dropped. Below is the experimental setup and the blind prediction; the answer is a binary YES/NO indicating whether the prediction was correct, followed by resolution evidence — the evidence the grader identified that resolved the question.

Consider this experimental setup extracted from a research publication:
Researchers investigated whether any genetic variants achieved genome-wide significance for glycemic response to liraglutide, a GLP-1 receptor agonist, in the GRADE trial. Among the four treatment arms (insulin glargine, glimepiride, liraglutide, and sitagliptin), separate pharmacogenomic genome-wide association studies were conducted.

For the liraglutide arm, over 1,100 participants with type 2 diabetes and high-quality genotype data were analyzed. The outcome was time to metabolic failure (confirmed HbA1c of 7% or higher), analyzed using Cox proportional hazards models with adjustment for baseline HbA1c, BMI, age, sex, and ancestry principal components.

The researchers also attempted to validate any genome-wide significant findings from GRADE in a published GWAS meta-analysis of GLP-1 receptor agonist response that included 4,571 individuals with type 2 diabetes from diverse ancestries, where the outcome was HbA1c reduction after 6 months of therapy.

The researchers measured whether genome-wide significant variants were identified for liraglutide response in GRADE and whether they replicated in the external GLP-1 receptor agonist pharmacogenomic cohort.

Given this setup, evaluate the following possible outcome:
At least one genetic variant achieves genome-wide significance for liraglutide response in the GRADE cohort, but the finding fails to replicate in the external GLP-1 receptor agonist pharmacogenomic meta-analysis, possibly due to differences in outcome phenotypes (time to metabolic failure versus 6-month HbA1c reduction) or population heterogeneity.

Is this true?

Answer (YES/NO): YES